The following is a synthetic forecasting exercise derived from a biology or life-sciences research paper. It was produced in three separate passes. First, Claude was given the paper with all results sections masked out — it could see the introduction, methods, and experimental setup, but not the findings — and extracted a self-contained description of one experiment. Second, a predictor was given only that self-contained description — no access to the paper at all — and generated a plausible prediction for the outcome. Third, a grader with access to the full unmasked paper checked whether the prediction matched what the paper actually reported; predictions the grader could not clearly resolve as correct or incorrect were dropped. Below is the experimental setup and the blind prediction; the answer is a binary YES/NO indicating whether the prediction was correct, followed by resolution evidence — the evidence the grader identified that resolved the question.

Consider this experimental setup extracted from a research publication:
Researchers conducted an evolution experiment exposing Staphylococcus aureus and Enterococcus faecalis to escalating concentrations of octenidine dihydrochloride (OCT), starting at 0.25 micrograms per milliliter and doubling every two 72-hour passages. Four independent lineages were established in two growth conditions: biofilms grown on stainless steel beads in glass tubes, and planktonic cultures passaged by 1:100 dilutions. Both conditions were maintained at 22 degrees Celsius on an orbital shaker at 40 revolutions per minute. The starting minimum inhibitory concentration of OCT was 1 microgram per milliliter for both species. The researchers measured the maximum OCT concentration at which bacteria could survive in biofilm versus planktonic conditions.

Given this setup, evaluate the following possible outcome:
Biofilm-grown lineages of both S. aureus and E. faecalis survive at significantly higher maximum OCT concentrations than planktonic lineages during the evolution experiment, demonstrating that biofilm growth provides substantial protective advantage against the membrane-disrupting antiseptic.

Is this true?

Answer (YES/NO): NO